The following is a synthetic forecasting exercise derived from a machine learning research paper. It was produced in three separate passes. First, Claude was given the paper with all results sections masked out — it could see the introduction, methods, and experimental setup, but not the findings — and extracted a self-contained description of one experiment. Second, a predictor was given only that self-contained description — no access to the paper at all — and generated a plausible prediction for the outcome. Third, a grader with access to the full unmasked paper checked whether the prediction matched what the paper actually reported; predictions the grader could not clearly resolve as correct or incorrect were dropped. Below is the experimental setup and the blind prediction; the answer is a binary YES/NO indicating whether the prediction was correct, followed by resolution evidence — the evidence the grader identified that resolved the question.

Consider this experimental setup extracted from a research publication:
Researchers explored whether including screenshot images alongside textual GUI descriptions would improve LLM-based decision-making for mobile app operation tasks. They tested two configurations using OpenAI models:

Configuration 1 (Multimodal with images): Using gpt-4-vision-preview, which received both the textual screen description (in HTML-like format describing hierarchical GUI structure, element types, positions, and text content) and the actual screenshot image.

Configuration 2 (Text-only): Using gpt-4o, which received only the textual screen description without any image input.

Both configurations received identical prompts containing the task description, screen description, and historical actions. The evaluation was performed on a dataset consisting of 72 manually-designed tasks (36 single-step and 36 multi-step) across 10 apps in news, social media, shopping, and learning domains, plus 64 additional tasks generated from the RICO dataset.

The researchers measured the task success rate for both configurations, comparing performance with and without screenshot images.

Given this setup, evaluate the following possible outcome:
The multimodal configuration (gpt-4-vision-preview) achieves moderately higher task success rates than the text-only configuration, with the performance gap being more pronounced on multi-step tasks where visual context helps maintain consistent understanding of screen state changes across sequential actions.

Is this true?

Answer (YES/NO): NO